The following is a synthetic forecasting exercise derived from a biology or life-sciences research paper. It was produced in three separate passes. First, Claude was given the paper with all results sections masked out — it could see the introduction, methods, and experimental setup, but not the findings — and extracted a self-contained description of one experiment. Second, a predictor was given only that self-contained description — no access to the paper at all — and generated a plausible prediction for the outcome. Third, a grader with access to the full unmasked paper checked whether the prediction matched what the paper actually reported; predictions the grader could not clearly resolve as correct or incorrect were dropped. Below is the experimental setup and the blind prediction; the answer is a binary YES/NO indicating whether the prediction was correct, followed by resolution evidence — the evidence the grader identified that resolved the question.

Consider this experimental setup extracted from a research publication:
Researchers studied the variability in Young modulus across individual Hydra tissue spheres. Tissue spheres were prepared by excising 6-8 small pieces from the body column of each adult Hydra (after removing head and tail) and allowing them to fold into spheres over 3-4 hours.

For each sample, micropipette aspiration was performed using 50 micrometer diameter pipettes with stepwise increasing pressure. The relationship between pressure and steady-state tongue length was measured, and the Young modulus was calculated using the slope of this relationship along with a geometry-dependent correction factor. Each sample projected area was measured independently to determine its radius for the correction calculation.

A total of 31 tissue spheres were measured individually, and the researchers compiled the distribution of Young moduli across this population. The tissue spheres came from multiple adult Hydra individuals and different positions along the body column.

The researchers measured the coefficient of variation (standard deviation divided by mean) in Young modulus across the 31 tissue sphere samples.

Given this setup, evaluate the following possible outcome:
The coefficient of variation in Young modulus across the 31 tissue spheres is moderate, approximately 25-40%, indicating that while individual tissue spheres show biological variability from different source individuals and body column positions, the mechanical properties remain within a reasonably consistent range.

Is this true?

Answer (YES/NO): NO